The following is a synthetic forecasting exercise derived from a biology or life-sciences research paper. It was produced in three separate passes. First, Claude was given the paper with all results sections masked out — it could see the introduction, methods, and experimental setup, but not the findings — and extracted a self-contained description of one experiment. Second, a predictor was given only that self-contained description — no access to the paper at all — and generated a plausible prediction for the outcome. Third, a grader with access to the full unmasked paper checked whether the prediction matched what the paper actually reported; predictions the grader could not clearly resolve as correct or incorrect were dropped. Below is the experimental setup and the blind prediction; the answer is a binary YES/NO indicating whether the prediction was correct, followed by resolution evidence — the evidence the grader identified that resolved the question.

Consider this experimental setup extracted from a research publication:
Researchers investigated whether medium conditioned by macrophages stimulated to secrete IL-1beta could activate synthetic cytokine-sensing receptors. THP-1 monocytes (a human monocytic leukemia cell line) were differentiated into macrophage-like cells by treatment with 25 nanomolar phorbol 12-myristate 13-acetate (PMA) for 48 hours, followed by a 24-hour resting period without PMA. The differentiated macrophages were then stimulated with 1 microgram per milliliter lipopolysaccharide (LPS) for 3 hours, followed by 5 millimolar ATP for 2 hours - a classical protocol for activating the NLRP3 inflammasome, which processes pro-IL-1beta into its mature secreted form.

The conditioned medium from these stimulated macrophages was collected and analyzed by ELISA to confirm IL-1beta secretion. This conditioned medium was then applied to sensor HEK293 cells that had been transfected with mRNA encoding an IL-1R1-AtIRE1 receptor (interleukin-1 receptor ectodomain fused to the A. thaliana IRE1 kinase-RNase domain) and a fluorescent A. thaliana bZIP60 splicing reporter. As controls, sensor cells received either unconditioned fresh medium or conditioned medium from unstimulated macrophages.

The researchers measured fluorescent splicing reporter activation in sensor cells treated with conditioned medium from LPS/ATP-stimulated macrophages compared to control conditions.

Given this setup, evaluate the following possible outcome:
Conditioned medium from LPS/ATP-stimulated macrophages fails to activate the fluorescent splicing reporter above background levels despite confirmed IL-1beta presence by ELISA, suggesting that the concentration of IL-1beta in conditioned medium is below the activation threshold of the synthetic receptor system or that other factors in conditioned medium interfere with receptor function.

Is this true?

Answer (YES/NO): NO